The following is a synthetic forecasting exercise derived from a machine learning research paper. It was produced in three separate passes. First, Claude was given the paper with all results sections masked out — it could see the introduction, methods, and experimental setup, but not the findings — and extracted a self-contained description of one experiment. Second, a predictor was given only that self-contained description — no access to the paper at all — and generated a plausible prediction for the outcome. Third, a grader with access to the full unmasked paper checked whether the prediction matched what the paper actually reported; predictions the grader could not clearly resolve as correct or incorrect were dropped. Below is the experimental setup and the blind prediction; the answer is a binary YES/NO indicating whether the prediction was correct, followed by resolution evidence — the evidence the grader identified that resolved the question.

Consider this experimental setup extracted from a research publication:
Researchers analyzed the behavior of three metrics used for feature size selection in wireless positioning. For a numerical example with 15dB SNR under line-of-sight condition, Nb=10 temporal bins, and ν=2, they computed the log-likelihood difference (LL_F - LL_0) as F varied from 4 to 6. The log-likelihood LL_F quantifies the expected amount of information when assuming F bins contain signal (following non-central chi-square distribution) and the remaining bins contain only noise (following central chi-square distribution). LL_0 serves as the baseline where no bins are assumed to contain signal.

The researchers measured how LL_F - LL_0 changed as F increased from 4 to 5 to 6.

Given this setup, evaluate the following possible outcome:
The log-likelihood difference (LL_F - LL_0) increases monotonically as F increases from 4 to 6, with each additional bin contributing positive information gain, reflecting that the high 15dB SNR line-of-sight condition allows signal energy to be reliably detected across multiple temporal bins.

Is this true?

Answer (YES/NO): YES